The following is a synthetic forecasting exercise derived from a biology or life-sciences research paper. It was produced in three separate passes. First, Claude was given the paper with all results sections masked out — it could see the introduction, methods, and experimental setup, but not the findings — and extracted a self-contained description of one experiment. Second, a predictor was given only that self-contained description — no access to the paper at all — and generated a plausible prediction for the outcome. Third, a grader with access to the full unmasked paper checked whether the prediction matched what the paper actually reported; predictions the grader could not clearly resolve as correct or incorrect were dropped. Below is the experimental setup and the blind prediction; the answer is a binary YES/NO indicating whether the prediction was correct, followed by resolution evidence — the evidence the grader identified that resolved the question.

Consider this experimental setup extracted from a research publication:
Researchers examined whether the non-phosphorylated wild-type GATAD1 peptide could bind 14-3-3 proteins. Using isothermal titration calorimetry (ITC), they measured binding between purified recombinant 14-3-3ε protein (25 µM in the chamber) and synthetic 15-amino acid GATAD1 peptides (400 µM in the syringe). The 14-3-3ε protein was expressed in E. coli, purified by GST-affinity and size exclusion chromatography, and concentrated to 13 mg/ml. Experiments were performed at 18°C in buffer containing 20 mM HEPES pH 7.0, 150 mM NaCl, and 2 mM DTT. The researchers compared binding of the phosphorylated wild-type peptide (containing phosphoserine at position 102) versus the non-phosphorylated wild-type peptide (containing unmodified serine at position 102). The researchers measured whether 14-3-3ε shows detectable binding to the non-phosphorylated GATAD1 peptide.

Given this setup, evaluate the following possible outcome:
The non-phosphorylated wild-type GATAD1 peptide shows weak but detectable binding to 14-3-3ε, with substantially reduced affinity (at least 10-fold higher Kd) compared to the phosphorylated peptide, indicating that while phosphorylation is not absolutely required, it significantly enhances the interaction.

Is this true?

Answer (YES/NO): NO